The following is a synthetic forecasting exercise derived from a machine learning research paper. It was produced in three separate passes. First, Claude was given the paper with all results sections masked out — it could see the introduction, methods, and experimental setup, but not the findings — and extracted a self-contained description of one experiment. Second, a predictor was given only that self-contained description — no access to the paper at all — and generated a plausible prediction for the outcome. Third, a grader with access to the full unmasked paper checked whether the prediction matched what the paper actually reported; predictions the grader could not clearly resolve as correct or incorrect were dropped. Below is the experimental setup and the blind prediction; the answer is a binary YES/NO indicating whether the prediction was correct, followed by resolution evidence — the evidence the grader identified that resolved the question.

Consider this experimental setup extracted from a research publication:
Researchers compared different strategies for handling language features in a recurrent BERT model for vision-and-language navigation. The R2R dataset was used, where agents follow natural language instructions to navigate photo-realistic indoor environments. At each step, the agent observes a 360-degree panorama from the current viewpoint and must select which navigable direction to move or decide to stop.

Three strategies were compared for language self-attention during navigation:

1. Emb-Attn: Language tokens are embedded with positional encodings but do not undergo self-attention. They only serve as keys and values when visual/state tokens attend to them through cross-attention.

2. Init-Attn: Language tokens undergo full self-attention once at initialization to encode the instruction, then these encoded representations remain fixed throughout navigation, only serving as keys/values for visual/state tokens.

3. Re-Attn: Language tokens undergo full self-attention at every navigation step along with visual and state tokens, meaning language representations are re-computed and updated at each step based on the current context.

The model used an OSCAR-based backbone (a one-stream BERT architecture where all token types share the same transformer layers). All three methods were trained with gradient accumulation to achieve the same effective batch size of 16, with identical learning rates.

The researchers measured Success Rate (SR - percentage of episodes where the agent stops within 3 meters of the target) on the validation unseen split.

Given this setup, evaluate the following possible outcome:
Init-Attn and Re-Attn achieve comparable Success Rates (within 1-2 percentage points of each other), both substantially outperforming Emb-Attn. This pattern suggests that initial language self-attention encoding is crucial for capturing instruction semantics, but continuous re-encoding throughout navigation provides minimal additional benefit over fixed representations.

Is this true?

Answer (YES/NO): NO